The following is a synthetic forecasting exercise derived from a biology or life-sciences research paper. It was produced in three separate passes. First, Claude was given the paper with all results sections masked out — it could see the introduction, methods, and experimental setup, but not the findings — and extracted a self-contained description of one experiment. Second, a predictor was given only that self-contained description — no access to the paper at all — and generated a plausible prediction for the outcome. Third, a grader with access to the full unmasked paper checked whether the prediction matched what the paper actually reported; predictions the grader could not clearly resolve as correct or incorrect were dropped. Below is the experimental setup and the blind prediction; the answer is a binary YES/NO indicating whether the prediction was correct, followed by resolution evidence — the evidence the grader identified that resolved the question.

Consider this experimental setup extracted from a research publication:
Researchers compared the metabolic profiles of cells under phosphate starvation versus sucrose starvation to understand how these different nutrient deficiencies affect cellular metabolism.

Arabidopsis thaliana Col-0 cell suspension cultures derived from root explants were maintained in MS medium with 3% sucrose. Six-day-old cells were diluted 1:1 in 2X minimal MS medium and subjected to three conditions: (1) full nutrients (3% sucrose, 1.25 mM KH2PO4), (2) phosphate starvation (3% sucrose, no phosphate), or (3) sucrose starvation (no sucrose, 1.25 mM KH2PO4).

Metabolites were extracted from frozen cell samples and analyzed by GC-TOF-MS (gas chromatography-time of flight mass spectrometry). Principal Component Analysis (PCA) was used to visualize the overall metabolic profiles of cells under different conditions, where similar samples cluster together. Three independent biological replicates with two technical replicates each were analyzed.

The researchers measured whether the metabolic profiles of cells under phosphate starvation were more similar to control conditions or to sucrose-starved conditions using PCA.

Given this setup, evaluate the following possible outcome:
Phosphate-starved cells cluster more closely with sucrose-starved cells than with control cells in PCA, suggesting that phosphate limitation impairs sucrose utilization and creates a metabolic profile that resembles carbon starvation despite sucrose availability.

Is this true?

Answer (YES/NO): NO